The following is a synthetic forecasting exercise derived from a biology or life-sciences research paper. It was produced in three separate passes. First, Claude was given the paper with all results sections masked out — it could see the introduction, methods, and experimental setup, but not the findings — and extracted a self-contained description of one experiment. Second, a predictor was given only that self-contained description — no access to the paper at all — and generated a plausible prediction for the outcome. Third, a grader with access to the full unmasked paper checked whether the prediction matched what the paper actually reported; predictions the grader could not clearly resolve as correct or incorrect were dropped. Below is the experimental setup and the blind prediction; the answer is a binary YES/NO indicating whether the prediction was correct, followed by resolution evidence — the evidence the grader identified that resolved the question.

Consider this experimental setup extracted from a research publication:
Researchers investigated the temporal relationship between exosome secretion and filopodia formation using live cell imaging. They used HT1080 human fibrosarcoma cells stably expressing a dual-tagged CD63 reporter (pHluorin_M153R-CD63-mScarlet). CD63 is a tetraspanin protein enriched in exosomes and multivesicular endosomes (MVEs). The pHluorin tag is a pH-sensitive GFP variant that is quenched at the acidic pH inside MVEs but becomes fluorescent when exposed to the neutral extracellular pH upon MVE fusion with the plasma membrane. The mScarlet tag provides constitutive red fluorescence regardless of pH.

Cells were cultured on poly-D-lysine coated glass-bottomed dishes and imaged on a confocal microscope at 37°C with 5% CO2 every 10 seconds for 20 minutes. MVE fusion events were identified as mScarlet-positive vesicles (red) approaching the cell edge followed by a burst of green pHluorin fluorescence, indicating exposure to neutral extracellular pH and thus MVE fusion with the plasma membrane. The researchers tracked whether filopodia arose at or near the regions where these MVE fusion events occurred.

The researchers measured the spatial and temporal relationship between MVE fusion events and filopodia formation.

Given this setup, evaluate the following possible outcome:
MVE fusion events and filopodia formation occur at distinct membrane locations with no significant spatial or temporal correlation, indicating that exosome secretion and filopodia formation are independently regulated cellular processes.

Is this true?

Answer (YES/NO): NO